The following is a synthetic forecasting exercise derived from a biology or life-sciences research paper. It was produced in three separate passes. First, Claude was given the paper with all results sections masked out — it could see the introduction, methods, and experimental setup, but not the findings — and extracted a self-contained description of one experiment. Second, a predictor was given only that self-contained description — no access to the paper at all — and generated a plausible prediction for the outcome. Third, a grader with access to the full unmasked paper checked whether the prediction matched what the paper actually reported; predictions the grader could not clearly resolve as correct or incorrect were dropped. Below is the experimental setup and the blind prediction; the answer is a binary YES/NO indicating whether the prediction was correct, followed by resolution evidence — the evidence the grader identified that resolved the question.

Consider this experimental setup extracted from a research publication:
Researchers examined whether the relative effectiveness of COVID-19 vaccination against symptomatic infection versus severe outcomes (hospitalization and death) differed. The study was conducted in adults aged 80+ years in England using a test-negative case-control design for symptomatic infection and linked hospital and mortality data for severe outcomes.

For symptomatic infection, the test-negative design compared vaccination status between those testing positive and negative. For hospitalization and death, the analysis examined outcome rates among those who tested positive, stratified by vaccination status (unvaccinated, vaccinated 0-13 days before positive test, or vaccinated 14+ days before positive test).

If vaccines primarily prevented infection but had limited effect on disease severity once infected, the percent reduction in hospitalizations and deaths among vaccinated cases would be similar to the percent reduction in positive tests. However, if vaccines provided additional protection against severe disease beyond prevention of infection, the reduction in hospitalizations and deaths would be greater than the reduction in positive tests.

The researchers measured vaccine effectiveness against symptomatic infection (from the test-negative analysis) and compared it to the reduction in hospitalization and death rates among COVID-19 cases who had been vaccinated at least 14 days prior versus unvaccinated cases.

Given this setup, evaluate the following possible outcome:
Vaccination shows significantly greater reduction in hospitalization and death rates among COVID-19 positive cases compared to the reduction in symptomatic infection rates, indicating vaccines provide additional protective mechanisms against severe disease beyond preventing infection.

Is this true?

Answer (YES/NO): YES